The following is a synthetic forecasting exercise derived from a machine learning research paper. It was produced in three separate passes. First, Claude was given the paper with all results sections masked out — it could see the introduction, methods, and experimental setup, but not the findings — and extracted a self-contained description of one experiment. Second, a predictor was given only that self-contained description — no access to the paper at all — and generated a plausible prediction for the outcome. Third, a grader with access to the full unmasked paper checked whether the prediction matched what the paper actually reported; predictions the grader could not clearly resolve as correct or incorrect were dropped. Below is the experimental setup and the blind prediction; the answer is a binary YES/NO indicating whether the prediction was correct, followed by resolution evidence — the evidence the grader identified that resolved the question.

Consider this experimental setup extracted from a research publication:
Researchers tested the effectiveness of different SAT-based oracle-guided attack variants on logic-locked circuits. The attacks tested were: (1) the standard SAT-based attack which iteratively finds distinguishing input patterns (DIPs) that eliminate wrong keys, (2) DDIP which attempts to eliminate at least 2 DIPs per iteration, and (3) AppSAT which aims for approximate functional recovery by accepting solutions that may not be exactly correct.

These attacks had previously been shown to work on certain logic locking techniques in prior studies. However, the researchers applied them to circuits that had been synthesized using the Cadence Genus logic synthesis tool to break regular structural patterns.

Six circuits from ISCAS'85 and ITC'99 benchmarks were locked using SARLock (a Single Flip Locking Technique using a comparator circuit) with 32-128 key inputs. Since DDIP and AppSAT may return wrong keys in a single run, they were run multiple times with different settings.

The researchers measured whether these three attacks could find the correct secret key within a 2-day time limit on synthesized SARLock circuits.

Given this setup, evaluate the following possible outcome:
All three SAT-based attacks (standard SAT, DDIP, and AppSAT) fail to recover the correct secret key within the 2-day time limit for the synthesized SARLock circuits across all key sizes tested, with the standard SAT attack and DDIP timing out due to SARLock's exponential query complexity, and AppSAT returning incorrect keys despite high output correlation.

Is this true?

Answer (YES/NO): NO